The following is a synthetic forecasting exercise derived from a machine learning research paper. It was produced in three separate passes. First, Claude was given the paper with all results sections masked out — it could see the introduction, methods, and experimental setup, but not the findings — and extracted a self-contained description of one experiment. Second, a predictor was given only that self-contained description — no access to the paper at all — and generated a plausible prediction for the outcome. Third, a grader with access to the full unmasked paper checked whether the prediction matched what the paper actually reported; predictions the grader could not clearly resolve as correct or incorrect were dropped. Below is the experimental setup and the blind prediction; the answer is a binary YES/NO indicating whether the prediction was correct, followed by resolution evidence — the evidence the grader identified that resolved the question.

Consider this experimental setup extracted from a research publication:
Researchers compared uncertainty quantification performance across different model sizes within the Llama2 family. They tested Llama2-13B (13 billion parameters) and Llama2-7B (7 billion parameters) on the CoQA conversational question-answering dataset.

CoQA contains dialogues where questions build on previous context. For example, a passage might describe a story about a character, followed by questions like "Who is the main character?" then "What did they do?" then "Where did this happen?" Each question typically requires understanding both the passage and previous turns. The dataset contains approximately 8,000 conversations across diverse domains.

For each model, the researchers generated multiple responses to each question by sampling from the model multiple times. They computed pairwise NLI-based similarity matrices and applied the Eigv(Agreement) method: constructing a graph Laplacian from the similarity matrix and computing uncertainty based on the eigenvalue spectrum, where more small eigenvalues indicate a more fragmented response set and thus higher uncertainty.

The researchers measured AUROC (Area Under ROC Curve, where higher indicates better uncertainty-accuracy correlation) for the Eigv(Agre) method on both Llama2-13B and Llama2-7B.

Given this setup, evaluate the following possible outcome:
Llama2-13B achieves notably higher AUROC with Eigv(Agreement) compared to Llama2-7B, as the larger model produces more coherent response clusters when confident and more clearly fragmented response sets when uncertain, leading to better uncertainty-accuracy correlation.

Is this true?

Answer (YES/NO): YES